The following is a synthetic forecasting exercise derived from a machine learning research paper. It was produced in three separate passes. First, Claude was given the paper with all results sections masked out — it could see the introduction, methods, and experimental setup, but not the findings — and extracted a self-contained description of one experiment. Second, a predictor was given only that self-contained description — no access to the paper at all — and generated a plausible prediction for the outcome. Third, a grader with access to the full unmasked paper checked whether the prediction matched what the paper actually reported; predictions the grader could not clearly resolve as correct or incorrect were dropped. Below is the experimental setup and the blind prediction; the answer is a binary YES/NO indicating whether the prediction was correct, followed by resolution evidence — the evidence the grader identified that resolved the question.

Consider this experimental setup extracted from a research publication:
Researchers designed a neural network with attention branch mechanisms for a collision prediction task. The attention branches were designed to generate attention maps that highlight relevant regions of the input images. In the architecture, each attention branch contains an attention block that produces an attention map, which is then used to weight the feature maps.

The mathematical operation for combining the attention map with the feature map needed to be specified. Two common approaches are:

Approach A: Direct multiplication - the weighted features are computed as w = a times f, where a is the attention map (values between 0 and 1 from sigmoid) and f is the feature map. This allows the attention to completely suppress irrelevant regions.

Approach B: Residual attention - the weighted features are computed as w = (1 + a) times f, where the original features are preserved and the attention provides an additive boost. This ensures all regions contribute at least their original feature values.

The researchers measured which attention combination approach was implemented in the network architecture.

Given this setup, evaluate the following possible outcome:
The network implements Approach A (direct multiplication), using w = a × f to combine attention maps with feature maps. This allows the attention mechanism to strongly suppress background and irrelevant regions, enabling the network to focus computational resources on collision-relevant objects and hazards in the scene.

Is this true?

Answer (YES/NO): NO